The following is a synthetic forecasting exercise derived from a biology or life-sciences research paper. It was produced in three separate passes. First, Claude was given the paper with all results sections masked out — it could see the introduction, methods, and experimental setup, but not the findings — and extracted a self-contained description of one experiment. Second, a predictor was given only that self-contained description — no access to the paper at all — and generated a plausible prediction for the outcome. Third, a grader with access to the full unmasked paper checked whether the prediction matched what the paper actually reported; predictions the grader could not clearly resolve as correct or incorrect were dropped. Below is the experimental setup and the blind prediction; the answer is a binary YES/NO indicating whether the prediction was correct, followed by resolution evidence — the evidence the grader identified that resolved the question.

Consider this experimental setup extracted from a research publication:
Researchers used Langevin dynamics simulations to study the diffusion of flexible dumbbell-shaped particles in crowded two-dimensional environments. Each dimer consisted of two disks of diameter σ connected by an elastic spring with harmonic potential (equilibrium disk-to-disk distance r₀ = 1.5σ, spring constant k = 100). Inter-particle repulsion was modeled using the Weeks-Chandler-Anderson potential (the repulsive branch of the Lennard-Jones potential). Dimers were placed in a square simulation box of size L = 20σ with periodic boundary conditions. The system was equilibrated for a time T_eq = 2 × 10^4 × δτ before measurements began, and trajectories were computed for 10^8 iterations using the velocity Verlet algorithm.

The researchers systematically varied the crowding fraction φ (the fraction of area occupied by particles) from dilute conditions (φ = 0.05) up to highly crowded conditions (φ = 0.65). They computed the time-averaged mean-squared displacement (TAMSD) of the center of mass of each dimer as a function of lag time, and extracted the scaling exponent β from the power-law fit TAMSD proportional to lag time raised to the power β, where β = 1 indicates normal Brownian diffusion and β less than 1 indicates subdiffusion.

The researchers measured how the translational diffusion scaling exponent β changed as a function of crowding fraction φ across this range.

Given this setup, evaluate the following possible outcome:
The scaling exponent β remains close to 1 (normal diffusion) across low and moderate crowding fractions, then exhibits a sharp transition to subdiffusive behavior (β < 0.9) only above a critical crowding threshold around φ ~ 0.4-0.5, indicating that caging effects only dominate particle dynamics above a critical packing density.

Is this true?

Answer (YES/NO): NO